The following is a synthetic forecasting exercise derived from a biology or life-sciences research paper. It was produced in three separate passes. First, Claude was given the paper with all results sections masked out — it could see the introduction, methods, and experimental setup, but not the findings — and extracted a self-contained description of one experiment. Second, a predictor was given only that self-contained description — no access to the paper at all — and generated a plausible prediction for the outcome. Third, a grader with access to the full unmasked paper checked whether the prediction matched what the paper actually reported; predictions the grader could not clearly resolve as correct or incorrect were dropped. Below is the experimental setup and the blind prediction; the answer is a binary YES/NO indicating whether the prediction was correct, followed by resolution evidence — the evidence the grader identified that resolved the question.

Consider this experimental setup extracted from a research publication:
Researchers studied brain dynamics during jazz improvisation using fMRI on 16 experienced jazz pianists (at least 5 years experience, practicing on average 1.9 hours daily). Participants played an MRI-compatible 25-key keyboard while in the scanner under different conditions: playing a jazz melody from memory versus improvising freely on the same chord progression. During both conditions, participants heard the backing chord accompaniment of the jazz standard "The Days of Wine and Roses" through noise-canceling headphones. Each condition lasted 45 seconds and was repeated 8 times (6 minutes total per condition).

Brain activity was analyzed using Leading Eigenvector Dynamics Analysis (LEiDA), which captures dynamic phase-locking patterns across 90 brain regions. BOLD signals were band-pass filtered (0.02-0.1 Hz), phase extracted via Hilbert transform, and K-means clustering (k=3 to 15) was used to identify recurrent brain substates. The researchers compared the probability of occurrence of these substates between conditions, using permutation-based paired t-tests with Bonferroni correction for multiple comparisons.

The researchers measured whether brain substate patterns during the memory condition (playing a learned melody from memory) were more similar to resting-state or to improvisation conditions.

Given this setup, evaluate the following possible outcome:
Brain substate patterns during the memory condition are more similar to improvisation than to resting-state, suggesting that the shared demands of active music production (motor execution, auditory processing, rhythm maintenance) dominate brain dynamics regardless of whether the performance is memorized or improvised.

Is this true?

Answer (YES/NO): NO